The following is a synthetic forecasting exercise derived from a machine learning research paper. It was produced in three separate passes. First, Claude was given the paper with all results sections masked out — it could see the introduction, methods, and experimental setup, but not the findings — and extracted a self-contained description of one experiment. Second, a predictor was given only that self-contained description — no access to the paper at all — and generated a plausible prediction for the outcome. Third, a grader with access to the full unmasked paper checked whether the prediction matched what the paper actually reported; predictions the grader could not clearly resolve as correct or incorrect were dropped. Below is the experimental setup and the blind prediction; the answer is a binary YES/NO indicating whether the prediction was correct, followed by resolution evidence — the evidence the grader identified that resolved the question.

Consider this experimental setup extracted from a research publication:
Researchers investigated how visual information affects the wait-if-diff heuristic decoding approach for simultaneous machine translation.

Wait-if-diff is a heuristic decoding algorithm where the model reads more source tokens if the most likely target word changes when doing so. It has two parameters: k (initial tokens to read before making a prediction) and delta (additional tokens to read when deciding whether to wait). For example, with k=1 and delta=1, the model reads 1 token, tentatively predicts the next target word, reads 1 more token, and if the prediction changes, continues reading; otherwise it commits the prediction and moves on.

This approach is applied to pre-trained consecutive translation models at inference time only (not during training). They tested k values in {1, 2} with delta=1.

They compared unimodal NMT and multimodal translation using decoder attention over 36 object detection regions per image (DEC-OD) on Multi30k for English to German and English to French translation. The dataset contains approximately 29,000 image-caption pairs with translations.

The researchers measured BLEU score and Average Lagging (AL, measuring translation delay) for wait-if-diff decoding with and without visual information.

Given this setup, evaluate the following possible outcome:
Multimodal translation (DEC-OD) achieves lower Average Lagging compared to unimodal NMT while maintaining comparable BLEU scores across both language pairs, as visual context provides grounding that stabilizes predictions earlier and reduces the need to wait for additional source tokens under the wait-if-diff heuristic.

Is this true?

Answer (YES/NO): NO